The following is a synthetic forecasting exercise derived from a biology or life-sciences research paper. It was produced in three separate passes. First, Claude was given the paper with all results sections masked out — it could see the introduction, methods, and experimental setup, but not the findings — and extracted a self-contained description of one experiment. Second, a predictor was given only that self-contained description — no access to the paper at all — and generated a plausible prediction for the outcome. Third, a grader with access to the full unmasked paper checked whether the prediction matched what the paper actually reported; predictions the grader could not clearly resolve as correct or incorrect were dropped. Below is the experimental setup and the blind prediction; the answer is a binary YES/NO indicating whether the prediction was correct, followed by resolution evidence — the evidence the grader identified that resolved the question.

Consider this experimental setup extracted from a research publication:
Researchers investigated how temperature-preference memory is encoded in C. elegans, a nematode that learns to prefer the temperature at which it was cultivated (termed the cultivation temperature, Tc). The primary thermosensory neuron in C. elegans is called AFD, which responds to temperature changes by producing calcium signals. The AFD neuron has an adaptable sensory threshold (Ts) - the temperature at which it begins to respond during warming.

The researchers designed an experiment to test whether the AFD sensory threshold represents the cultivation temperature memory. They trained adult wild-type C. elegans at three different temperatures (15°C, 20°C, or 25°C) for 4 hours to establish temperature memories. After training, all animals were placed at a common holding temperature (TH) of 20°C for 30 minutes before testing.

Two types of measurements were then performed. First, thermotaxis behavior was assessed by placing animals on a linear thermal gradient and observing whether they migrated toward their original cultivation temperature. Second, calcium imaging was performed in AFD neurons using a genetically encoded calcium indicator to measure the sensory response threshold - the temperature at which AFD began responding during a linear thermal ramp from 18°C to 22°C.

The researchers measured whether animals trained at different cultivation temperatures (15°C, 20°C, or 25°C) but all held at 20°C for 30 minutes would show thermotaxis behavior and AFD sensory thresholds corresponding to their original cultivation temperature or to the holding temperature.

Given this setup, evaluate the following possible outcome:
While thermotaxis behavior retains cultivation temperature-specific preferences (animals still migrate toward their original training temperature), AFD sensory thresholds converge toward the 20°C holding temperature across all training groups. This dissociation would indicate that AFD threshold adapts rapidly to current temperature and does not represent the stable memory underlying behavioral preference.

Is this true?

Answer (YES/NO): YES